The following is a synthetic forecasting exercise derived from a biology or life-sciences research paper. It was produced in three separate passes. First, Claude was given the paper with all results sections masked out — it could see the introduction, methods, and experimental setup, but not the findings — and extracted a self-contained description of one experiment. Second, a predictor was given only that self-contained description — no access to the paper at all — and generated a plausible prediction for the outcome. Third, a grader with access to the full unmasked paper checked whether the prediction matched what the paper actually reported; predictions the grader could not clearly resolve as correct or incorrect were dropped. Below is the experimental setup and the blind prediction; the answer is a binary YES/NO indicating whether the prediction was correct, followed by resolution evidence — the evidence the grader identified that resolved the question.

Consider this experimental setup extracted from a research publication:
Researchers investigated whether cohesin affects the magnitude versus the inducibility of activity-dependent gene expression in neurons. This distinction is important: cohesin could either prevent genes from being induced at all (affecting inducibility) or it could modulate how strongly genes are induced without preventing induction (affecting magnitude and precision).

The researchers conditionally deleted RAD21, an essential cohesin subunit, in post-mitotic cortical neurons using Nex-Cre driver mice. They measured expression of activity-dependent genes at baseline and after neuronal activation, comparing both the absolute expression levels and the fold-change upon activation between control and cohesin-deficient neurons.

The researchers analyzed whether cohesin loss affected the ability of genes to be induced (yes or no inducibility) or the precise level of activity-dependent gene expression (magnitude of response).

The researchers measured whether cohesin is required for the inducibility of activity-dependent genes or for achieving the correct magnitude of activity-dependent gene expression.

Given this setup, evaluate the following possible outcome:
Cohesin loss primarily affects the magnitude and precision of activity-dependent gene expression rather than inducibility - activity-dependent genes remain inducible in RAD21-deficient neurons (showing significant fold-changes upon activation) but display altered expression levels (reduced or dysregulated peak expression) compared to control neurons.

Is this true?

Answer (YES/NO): YES